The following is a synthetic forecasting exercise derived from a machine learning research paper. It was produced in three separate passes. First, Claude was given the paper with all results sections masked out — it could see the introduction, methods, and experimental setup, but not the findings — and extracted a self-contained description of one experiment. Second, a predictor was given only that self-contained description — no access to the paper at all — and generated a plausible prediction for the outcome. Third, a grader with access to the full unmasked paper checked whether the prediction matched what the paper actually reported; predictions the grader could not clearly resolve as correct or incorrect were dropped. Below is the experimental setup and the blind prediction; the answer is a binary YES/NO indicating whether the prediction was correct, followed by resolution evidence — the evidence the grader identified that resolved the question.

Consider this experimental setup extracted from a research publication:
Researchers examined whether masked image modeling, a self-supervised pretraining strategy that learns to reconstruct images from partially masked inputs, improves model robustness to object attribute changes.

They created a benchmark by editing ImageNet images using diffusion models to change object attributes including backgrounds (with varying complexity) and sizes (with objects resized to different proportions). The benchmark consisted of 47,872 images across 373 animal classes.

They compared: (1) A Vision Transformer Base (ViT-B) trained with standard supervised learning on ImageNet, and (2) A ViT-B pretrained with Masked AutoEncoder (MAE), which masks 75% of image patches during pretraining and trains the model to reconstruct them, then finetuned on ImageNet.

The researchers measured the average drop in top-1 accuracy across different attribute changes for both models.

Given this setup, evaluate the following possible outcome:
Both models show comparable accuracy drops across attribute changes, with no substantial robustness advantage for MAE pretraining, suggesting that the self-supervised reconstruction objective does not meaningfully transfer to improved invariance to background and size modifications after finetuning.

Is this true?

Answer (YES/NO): NO